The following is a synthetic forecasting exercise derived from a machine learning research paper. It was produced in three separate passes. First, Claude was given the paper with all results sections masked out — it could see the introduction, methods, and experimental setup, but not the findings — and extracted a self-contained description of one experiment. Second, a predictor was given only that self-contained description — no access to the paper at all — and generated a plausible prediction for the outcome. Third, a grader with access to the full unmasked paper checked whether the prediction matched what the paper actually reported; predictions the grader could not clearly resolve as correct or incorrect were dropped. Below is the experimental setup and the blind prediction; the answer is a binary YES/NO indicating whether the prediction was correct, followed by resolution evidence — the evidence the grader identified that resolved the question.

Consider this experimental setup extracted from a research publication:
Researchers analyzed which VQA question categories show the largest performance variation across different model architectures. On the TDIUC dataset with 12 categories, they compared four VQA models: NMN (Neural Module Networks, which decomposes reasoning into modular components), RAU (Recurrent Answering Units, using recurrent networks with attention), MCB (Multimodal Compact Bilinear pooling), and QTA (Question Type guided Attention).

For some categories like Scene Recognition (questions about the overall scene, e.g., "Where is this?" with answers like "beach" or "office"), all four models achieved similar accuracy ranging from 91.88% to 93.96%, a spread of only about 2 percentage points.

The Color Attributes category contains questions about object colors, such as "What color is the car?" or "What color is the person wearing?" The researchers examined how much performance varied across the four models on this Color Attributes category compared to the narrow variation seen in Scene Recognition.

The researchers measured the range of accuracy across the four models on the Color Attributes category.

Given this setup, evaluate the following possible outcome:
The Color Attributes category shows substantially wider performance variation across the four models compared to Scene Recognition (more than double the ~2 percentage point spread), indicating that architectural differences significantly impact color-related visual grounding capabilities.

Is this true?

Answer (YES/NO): YES